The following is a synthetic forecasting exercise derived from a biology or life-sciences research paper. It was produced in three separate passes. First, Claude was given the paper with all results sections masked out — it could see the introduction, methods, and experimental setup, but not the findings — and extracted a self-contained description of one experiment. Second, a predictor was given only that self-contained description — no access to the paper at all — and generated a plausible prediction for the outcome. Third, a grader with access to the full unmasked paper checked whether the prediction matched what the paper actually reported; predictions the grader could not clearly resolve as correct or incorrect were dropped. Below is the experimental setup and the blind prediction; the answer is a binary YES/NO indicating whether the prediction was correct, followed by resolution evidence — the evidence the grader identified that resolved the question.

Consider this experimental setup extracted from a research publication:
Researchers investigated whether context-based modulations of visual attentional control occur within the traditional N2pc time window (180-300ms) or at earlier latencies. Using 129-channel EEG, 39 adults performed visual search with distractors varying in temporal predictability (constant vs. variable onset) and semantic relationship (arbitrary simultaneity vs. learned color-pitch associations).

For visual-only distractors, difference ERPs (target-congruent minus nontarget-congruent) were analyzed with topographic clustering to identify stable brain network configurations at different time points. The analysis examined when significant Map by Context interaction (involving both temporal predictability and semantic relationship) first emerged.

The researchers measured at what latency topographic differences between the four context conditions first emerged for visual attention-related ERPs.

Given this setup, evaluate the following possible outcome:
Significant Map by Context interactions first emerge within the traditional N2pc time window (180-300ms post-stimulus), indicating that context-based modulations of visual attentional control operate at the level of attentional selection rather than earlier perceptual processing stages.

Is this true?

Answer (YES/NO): NO